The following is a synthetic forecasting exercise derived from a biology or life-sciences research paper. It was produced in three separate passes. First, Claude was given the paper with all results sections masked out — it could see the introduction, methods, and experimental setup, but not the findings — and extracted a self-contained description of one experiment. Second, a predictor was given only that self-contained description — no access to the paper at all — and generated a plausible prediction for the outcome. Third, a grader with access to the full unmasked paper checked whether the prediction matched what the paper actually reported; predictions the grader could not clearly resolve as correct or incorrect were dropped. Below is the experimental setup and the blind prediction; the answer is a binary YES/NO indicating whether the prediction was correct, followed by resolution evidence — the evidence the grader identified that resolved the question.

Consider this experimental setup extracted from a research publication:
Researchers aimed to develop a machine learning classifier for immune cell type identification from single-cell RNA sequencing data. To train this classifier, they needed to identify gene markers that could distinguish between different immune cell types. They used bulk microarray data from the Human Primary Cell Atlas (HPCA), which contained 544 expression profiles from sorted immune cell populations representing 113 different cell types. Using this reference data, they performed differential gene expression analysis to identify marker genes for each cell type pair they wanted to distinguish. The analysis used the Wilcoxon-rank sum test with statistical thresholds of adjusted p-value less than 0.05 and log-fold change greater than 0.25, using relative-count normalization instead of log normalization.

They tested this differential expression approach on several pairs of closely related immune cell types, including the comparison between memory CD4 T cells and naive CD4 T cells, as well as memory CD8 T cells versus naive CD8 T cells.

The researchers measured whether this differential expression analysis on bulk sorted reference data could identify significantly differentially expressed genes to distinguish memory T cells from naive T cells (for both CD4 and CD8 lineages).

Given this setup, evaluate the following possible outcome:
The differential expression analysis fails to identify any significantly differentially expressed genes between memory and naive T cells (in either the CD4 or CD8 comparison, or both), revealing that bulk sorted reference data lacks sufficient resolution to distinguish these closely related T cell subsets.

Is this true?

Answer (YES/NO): YES